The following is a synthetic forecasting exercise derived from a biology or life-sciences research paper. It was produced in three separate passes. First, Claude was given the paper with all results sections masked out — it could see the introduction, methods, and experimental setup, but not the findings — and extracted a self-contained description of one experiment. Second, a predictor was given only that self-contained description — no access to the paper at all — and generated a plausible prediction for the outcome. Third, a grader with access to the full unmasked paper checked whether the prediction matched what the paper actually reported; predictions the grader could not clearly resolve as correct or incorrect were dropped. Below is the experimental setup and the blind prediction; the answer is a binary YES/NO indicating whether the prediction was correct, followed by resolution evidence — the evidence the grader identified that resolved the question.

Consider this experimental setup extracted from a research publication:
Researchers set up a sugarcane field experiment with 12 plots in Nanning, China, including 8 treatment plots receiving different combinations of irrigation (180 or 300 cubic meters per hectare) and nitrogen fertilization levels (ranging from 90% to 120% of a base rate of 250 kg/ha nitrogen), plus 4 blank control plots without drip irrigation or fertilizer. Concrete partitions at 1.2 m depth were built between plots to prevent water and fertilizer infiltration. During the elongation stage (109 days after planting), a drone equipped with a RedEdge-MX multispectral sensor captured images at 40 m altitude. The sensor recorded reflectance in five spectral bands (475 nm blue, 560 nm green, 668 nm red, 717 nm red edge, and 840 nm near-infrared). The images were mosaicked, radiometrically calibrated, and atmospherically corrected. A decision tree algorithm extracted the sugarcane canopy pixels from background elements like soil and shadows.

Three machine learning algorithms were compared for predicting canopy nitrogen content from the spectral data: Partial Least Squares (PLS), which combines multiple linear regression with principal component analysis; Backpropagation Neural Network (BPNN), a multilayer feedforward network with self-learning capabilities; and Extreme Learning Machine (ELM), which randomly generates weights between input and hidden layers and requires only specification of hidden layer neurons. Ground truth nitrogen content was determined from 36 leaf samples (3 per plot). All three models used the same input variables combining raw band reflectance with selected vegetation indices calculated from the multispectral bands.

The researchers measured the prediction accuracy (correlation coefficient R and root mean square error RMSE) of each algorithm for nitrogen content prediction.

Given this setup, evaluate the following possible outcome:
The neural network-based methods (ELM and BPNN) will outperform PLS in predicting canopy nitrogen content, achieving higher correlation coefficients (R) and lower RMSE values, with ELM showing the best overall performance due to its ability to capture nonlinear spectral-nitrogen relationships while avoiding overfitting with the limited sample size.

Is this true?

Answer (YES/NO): NO